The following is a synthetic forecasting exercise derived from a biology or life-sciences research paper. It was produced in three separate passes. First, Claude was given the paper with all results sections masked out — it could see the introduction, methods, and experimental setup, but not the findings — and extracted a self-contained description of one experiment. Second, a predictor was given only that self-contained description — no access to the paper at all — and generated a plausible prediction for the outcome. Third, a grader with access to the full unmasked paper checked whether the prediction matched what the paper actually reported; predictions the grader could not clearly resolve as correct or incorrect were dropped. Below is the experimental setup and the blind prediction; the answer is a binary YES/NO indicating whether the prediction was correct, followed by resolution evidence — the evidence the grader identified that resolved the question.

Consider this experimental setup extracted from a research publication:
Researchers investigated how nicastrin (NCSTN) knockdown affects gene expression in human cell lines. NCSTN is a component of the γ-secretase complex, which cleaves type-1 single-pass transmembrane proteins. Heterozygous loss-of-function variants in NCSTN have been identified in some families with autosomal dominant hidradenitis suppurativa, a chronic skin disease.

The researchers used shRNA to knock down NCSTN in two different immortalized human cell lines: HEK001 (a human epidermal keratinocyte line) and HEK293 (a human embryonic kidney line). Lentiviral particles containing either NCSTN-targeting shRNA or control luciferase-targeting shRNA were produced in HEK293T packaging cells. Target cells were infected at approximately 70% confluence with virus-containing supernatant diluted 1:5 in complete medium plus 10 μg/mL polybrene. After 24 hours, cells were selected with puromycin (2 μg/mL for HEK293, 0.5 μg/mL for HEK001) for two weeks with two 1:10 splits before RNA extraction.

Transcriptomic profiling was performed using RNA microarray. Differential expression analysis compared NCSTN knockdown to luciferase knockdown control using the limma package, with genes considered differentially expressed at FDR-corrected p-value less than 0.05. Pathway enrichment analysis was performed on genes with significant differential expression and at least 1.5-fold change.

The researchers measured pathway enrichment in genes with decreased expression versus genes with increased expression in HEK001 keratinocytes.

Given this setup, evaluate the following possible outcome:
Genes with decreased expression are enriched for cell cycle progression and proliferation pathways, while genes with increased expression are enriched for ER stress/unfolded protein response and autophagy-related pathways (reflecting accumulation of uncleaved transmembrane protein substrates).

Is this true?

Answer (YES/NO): NO